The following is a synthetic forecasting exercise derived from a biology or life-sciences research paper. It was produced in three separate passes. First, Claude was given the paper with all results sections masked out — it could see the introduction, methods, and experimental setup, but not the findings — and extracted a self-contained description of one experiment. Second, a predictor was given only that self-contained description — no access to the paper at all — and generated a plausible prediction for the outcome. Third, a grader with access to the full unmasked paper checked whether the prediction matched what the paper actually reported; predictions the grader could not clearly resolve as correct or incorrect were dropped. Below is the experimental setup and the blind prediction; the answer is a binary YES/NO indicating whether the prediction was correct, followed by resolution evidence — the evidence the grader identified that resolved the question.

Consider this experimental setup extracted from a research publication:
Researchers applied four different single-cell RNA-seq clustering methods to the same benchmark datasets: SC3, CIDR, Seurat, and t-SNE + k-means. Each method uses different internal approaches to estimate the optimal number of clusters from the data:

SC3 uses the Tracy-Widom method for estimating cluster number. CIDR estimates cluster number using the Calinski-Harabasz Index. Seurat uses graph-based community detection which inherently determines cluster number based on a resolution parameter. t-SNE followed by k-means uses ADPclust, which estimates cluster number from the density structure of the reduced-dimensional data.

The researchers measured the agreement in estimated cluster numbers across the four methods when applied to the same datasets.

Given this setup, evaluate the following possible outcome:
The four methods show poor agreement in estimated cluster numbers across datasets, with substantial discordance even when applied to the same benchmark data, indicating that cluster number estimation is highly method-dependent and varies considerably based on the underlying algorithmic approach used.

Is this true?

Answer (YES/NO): YES